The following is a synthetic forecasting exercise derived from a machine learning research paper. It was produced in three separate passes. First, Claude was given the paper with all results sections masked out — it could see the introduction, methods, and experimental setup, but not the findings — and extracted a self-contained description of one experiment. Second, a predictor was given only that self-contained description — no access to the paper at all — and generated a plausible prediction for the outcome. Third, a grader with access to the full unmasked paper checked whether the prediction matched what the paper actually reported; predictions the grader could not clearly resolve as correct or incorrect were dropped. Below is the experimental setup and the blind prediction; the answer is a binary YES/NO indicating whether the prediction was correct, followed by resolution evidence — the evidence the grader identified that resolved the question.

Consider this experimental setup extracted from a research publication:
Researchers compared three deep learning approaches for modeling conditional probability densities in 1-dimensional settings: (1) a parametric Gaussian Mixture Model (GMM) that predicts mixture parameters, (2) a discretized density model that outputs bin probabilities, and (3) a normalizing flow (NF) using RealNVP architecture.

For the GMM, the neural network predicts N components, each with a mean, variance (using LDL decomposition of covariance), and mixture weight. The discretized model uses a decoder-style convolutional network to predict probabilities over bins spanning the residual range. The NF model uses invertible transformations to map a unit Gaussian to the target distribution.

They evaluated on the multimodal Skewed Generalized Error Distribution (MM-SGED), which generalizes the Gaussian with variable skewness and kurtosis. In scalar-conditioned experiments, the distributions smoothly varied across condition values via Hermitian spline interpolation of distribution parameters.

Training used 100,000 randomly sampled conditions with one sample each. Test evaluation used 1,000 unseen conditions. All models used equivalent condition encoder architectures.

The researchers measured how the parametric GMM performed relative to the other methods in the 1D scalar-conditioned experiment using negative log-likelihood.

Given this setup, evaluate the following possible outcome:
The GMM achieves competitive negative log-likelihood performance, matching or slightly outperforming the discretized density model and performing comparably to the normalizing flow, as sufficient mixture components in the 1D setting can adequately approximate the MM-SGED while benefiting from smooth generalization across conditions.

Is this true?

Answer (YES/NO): NO